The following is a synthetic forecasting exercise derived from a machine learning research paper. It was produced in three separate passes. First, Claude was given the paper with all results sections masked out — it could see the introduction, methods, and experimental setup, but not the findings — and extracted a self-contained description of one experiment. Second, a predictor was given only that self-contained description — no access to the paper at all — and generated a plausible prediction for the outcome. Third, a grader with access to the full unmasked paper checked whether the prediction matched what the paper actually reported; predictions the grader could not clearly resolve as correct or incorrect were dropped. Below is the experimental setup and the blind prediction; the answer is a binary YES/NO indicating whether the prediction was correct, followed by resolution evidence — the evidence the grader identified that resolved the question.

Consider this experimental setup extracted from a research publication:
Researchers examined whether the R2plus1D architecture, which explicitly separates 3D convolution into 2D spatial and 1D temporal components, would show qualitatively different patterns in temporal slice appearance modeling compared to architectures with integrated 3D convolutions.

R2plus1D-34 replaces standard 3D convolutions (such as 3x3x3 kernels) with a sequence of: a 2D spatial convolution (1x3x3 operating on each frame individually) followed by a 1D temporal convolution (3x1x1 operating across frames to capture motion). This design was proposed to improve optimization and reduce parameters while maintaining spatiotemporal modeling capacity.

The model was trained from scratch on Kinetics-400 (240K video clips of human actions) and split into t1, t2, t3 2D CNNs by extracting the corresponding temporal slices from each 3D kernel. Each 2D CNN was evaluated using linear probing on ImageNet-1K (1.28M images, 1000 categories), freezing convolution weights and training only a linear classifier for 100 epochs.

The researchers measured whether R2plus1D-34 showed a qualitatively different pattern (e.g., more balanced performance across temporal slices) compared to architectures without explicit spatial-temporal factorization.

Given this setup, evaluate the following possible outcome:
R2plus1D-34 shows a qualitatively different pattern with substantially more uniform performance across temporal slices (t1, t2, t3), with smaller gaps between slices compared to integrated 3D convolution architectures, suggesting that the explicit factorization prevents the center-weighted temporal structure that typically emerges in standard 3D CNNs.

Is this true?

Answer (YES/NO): NO